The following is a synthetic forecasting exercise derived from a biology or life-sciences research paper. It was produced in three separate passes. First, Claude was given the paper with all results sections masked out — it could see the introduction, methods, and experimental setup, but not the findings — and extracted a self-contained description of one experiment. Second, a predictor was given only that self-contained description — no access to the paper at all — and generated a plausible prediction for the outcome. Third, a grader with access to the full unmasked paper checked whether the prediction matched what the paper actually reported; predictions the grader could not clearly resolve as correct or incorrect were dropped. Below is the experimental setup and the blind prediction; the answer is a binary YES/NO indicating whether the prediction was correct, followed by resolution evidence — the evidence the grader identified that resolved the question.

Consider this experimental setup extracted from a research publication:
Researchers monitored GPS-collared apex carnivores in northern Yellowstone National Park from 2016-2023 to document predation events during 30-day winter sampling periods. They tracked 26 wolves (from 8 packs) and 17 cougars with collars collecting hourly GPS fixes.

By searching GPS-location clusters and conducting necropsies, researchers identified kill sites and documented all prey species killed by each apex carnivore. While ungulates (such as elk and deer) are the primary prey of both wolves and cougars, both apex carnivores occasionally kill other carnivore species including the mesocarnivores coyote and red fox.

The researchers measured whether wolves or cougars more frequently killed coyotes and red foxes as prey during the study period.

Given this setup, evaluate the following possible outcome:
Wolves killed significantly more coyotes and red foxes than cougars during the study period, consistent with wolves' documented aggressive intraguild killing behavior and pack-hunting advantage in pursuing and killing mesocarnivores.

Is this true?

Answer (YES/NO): NO